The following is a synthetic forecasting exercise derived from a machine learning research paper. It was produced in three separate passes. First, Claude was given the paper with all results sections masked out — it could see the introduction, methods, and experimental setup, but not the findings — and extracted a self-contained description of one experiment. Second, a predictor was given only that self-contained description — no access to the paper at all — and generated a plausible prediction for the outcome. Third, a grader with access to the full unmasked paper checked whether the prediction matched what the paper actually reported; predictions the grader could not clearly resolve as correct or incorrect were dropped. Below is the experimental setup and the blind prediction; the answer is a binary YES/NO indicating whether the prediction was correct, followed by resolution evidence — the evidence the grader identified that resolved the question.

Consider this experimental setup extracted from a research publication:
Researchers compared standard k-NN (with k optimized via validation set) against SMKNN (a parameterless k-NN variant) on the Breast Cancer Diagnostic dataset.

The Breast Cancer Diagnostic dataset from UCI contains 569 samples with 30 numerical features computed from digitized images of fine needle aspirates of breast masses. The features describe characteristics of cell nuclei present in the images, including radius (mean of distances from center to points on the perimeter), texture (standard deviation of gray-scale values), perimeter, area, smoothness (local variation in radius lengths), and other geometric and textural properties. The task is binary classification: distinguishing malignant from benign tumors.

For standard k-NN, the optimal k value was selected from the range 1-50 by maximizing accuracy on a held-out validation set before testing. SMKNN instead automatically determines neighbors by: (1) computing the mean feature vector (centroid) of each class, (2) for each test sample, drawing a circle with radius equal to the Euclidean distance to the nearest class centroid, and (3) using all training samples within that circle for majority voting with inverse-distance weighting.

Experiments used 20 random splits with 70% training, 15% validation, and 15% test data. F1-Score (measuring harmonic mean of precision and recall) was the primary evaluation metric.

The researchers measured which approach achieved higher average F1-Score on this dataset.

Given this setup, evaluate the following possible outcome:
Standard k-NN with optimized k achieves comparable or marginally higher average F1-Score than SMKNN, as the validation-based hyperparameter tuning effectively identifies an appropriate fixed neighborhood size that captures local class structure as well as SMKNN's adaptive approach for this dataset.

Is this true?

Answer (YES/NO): NO